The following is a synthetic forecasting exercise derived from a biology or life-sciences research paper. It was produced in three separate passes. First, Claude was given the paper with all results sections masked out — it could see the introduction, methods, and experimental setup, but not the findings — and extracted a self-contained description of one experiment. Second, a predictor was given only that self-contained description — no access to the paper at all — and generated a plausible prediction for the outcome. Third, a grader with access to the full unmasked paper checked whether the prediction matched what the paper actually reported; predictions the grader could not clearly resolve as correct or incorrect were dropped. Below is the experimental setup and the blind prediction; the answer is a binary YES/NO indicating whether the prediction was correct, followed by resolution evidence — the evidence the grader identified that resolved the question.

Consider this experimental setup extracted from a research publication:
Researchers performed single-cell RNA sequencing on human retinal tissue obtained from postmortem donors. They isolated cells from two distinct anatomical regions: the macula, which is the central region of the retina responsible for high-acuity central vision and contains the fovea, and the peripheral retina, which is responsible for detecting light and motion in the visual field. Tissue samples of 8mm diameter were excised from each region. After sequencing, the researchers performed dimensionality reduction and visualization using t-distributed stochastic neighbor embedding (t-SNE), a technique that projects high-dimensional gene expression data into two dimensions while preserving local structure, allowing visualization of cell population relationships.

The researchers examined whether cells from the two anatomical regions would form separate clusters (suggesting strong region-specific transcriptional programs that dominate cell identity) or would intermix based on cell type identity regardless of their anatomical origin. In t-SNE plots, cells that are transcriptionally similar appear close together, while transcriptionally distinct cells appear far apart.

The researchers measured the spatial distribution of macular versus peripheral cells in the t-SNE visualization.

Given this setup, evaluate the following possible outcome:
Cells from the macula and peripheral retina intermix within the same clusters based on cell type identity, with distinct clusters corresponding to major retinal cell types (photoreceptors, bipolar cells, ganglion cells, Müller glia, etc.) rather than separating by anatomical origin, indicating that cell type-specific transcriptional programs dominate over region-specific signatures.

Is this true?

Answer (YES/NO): YES